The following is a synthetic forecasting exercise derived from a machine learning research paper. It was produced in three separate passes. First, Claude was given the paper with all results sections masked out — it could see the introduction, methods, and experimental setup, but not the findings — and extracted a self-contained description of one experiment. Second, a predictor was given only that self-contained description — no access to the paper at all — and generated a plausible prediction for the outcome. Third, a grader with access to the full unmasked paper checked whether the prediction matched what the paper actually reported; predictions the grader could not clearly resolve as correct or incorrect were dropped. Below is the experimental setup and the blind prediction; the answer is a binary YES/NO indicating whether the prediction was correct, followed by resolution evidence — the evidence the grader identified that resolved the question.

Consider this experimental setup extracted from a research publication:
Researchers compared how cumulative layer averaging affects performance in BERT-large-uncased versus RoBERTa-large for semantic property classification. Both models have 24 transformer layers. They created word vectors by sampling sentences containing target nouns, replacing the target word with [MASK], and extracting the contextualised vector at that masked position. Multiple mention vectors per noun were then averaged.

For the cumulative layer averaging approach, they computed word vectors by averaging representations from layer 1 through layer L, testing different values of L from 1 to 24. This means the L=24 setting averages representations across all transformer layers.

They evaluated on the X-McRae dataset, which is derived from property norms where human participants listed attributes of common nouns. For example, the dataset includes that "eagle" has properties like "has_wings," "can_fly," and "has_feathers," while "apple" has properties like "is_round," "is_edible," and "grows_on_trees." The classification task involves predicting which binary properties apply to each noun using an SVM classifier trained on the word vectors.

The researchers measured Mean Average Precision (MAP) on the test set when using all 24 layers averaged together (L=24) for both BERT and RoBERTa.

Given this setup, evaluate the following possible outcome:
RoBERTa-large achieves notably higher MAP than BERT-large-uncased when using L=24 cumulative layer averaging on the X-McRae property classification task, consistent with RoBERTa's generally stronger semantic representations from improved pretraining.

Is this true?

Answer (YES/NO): NO